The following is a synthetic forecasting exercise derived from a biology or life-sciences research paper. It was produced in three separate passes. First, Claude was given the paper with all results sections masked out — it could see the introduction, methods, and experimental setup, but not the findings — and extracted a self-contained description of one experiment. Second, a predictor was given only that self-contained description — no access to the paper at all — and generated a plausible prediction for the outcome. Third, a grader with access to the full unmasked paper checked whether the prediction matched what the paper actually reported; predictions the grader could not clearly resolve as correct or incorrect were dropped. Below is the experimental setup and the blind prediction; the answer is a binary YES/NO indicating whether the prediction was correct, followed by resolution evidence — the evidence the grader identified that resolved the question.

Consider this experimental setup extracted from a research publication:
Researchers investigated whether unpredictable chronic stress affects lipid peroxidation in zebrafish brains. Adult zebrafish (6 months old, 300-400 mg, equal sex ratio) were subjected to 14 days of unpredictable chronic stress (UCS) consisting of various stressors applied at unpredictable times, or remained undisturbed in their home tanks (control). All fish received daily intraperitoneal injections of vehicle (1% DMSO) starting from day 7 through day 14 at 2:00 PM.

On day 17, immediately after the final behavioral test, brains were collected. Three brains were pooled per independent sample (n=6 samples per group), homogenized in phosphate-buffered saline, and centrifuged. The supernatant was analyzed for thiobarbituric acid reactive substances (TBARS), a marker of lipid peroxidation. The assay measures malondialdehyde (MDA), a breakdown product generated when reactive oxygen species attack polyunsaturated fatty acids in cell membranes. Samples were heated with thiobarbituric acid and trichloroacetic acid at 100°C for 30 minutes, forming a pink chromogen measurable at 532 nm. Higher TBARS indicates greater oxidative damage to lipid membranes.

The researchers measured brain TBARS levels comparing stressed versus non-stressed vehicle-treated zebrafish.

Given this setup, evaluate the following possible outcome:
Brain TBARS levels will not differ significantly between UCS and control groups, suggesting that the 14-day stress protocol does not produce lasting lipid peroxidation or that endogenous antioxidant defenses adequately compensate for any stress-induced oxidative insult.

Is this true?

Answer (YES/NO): NO